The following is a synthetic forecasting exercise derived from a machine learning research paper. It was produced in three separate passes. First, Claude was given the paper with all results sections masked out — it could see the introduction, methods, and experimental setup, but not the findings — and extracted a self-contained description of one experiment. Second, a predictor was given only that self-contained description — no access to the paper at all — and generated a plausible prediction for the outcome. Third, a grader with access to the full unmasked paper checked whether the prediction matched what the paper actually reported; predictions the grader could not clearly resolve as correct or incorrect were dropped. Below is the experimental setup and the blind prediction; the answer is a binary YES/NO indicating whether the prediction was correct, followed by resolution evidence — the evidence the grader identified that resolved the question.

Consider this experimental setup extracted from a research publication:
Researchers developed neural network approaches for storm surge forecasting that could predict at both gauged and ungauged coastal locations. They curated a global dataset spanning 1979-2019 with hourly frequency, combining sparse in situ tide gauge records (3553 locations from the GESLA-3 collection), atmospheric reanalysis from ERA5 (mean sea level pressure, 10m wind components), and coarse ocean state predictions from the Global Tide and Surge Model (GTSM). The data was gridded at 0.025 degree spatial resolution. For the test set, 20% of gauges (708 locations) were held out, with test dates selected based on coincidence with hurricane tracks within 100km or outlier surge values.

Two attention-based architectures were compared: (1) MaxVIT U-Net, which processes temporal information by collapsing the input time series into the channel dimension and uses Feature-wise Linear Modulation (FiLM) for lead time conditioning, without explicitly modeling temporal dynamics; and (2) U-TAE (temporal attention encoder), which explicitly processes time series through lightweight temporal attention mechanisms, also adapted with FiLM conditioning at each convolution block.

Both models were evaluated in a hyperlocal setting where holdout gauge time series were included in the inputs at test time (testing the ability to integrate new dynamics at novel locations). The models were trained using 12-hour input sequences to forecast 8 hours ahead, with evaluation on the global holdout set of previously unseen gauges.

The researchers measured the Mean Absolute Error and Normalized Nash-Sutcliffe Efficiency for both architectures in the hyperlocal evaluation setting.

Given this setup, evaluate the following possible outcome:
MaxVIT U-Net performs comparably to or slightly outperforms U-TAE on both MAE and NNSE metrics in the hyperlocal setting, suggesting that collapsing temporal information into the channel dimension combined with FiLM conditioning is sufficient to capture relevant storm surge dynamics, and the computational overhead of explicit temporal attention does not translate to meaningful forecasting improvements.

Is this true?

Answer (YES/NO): NO